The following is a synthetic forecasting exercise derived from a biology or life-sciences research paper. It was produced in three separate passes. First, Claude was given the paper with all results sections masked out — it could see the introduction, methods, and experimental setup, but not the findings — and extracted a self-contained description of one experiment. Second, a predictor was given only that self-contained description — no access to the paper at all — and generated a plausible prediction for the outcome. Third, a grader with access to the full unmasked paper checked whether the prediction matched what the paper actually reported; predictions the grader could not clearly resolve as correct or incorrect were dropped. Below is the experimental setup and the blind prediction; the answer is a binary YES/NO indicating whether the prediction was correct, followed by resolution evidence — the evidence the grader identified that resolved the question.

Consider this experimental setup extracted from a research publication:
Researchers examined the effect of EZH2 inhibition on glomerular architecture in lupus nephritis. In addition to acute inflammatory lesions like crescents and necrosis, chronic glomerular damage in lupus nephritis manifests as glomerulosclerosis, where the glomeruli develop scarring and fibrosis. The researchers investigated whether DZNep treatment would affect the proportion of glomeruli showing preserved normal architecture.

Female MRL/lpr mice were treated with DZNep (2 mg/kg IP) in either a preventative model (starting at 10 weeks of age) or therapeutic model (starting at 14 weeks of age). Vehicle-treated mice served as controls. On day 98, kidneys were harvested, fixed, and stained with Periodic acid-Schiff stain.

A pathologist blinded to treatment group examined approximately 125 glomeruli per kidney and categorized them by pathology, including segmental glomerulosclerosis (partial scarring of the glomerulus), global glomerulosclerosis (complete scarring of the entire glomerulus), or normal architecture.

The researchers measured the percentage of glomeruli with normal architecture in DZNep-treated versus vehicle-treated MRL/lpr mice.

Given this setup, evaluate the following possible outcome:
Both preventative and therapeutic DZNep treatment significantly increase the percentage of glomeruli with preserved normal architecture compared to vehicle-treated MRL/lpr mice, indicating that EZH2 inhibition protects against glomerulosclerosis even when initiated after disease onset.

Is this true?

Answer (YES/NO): NO